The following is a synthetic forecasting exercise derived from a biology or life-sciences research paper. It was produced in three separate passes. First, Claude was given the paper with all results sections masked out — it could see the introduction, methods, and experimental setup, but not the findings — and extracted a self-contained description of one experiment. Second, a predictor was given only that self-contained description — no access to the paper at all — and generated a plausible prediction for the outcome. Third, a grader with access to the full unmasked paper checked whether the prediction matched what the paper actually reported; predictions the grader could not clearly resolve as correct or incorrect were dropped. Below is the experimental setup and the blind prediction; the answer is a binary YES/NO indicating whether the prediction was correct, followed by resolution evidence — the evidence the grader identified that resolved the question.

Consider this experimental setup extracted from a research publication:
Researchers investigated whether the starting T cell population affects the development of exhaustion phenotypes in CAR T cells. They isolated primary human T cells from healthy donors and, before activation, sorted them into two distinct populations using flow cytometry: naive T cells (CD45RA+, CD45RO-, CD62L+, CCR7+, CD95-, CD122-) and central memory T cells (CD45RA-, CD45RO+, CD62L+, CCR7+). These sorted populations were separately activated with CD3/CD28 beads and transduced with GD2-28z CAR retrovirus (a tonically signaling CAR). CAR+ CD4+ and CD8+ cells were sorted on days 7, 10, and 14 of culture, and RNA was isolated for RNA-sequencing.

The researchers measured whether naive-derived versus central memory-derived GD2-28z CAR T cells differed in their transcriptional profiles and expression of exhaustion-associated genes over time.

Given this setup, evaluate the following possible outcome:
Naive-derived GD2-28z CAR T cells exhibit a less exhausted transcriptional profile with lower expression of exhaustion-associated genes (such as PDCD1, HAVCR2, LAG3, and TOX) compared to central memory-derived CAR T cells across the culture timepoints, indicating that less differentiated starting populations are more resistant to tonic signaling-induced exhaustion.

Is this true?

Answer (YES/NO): NO